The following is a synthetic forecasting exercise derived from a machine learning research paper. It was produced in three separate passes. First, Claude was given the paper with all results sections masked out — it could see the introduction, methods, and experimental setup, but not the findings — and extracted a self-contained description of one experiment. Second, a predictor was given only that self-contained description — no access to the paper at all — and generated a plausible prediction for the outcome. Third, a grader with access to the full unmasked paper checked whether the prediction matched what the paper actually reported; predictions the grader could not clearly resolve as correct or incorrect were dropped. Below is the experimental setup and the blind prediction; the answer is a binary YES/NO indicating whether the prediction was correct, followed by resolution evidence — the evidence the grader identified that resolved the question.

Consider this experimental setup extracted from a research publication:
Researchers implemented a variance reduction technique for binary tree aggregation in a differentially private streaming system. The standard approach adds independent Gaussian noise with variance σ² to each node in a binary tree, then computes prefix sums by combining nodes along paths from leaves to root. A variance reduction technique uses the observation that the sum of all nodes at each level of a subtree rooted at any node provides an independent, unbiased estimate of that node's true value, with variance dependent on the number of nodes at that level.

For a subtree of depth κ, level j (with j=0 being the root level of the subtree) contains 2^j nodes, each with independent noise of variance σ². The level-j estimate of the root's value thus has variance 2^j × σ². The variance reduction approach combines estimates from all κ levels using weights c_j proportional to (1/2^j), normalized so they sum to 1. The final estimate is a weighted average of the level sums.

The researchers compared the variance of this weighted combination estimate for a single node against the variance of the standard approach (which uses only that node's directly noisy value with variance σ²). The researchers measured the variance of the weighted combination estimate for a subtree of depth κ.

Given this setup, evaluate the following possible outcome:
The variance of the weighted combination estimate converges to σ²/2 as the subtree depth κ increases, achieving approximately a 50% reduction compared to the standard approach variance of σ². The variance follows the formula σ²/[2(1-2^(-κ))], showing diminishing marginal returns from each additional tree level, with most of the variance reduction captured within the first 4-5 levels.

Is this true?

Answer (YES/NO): YES